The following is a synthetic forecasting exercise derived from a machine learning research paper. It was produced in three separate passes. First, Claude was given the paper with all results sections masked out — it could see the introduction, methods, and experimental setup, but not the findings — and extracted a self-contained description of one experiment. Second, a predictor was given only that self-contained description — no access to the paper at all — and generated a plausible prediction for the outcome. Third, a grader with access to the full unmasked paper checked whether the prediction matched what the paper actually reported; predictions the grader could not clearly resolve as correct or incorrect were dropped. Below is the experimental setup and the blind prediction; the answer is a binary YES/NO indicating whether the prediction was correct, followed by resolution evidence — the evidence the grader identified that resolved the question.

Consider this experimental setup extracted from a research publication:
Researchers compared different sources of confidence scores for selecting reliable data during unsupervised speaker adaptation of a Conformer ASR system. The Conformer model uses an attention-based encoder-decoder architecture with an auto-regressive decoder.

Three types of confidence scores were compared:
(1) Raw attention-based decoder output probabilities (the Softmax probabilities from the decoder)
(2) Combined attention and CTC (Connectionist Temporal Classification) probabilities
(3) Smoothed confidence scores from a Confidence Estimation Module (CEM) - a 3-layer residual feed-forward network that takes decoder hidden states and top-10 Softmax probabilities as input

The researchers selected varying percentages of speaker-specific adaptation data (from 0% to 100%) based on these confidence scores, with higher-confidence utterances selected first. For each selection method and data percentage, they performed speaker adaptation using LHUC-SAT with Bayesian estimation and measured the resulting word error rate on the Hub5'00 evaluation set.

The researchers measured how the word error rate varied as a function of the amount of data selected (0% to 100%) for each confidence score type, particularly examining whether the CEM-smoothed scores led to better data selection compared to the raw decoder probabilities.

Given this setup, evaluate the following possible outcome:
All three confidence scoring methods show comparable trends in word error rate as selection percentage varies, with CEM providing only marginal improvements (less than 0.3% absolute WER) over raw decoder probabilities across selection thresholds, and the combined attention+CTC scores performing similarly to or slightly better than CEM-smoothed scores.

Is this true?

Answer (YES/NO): NO